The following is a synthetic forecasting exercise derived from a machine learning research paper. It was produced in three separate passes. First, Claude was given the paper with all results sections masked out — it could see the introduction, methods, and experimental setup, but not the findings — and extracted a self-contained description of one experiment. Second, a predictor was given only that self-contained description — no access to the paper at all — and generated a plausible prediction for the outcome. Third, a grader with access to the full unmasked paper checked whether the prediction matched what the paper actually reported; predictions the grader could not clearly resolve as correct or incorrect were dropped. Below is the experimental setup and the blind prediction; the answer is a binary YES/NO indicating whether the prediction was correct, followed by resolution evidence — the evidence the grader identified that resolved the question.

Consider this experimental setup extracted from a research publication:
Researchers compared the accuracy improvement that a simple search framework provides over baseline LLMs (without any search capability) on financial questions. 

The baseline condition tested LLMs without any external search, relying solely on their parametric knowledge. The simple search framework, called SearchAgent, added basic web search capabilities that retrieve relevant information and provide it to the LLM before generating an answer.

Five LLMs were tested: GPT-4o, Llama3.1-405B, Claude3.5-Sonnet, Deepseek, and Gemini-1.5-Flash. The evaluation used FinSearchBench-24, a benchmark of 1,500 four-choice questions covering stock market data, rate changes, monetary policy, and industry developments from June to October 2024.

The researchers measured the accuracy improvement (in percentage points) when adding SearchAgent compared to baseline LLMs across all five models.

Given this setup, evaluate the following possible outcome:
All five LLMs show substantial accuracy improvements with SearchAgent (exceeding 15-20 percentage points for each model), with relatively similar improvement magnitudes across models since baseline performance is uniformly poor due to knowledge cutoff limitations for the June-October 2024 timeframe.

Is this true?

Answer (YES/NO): NO